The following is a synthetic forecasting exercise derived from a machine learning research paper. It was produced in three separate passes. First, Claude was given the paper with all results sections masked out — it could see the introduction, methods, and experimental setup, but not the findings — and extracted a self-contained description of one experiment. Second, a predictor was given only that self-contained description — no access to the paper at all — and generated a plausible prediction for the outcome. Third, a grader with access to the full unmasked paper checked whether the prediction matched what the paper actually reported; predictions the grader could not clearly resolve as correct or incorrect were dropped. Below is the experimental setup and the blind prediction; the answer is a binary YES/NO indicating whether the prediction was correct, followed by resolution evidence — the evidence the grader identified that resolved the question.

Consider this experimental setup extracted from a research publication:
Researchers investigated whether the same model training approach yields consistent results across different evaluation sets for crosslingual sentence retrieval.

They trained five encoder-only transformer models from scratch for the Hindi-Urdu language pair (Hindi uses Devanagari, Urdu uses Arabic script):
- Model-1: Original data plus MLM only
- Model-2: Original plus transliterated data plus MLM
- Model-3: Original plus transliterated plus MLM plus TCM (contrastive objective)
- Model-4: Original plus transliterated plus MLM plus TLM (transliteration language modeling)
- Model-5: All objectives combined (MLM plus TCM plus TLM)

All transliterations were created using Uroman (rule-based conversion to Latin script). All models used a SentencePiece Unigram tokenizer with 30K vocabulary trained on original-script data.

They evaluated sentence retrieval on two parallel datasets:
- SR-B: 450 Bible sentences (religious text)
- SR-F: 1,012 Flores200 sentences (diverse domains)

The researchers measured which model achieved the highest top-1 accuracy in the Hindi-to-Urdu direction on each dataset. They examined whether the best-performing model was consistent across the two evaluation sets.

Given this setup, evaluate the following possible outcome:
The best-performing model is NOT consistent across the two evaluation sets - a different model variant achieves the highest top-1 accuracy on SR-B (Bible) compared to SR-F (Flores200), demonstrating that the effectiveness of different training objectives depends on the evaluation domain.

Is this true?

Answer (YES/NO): YES